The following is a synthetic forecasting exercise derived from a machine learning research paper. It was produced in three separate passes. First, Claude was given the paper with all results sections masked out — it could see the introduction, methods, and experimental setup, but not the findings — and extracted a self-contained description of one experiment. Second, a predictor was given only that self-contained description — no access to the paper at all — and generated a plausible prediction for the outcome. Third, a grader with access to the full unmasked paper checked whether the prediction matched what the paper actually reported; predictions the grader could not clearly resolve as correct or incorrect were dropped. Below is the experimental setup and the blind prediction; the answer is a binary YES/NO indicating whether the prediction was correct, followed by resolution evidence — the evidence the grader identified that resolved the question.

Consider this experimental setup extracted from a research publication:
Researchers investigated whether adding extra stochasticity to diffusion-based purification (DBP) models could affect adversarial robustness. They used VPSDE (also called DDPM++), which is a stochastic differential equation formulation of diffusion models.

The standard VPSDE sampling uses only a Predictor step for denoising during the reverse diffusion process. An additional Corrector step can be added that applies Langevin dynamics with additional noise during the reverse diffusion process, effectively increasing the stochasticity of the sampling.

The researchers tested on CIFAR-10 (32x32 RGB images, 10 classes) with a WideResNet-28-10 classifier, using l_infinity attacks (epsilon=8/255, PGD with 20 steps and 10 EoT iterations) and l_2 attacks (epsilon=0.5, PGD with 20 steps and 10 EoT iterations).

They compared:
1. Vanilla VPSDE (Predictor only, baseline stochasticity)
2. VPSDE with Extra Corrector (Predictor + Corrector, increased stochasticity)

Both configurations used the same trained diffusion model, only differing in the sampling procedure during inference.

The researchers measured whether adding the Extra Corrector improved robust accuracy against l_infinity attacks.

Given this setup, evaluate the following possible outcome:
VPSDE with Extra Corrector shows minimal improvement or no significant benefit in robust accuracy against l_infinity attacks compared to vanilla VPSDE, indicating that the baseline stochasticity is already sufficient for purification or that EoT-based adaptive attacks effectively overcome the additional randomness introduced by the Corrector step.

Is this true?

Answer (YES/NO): NO